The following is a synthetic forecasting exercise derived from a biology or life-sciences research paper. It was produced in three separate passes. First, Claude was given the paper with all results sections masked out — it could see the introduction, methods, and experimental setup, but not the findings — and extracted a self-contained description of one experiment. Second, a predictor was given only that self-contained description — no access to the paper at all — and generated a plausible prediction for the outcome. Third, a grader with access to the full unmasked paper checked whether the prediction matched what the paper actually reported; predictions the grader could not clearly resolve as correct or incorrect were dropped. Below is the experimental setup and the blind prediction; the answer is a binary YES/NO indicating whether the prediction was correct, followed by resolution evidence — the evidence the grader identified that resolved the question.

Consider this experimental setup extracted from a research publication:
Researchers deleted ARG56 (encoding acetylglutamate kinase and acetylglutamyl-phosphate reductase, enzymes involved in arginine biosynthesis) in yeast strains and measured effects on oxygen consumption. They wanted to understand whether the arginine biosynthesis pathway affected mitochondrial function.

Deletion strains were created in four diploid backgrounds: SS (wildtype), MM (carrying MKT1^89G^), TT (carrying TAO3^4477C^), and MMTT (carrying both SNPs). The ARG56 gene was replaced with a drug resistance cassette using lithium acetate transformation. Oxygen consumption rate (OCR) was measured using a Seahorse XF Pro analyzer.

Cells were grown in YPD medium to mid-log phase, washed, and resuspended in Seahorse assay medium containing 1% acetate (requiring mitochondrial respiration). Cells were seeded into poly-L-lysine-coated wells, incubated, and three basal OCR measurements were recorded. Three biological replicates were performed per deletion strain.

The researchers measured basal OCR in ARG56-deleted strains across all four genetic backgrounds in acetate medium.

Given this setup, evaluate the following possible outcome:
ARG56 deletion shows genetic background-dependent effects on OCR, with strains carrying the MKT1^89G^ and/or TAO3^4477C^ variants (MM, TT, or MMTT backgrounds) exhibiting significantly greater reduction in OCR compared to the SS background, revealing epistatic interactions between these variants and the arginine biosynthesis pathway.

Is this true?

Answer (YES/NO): NO